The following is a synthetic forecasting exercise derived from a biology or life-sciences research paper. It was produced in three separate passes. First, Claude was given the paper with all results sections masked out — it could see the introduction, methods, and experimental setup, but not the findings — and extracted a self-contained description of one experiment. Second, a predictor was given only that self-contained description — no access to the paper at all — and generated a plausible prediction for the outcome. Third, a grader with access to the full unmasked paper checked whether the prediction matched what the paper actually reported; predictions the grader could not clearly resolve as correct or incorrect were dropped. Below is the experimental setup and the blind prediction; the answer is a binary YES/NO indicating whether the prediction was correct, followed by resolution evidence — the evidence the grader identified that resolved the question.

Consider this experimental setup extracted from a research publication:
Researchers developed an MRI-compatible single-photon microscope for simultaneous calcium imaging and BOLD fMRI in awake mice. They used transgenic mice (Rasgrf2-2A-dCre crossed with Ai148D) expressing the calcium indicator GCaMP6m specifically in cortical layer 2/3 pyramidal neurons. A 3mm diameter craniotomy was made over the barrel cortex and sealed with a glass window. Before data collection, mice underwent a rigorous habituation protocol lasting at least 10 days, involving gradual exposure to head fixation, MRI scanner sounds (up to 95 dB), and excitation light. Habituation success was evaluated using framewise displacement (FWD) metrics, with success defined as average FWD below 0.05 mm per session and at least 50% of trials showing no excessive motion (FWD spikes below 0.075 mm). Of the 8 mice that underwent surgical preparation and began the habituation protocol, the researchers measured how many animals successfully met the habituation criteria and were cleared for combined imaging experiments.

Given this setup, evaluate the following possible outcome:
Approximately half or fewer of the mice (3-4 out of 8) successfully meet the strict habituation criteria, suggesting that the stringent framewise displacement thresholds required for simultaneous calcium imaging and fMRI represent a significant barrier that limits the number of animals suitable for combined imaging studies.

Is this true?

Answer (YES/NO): NO